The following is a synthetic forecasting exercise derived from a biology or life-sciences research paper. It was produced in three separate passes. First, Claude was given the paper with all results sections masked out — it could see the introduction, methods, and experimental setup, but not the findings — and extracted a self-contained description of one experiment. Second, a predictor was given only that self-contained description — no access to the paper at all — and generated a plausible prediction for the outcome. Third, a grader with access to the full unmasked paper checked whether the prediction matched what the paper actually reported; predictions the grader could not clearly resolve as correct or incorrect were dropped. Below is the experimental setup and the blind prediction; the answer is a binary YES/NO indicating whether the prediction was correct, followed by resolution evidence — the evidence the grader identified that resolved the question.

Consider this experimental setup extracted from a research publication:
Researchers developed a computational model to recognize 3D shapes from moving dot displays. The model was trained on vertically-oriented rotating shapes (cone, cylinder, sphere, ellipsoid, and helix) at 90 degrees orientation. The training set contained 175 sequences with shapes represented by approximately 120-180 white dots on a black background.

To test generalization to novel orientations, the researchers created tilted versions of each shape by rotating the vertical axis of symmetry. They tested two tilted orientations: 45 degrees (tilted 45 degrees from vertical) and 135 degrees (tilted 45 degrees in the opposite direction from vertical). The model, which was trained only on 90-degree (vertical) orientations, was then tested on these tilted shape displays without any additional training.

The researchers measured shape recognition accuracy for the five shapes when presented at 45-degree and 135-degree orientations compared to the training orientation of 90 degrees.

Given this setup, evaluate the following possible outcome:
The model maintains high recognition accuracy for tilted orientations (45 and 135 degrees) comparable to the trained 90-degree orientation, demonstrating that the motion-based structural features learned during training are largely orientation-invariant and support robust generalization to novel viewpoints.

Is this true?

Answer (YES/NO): NO